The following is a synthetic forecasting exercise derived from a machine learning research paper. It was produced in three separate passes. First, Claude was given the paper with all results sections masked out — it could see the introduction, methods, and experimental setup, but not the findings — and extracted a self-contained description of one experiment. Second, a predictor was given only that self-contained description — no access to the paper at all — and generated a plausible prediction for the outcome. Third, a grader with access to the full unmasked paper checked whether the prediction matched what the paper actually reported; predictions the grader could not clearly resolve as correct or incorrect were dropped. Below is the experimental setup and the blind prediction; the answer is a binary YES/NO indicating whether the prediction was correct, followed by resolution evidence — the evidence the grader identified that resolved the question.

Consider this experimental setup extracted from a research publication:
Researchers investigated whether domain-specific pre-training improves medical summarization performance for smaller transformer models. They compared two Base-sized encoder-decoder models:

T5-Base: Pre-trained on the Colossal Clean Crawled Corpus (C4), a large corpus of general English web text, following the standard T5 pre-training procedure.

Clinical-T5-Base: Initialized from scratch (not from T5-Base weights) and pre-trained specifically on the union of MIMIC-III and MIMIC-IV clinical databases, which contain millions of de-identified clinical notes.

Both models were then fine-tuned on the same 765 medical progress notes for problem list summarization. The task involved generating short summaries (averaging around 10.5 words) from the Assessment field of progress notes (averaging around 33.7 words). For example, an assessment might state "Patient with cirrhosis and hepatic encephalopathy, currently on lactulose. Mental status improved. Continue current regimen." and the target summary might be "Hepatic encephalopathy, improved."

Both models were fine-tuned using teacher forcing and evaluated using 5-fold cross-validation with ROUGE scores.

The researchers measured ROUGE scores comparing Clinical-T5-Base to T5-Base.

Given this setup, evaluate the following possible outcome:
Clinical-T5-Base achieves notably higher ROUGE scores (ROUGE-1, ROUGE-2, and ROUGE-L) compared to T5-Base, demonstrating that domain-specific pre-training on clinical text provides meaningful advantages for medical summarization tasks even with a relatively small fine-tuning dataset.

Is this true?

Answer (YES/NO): NO